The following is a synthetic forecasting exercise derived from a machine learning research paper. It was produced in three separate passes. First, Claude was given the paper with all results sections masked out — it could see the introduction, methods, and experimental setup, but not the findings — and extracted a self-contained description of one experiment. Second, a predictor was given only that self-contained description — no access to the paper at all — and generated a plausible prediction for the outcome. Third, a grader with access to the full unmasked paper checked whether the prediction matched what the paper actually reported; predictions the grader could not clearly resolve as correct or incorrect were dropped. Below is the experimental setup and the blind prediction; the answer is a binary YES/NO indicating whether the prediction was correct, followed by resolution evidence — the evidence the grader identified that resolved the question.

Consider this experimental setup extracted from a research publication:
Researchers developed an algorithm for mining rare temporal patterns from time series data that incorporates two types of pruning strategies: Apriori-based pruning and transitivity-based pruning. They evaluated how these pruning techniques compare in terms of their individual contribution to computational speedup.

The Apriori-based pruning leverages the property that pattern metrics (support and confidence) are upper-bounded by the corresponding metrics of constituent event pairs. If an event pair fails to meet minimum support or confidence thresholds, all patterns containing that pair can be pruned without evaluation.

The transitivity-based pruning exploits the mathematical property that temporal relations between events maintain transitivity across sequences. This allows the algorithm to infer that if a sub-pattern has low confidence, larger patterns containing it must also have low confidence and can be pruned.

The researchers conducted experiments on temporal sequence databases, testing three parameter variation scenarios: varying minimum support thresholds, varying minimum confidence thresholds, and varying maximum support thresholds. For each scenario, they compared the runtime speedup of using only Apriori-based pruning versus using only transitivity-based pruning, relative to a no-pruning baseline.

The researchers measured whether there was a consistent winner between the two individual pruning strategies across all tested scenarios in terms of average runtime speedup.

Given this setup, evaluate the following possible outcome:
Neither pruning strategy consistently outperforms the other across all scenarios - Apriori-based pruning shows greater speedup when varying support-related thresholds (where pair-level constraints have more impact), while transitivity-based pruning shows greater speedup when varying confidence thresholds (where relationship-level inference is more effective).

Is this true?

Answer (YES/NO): NO